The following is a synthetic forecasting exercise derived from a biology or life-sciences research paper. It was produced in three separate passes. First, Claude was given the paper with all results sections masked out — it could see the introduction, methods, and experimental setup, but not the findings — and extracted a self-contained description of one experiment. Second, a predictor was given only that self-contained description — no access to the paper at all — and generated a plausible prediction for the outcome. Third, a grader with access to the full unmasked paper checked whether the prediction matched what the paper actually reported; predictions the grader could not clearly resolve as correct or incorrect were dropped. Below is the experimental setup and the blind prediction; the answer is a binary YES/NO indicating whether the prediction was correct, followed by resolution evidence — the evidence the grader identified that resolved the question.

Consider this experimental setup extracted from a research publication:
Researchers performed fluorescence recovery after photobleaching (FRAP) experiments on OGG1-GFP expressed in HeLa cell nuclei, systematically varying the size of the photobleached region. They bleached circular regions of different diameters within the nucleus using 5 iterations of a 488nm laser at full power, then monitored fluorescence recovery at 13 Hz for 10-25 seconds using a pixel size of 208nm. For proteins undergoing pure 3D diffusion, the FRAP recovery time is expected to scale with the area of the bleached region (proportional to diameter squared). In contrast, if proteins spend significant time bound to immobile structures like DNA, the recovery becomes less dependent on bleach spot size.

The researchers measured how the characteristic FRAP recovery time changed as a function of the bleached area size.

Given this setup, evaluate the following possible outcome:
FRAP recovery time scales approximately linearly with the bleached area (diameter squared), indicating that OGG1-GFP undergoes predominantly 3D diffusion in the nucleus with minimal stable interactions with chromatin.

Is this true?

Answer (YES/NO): NO